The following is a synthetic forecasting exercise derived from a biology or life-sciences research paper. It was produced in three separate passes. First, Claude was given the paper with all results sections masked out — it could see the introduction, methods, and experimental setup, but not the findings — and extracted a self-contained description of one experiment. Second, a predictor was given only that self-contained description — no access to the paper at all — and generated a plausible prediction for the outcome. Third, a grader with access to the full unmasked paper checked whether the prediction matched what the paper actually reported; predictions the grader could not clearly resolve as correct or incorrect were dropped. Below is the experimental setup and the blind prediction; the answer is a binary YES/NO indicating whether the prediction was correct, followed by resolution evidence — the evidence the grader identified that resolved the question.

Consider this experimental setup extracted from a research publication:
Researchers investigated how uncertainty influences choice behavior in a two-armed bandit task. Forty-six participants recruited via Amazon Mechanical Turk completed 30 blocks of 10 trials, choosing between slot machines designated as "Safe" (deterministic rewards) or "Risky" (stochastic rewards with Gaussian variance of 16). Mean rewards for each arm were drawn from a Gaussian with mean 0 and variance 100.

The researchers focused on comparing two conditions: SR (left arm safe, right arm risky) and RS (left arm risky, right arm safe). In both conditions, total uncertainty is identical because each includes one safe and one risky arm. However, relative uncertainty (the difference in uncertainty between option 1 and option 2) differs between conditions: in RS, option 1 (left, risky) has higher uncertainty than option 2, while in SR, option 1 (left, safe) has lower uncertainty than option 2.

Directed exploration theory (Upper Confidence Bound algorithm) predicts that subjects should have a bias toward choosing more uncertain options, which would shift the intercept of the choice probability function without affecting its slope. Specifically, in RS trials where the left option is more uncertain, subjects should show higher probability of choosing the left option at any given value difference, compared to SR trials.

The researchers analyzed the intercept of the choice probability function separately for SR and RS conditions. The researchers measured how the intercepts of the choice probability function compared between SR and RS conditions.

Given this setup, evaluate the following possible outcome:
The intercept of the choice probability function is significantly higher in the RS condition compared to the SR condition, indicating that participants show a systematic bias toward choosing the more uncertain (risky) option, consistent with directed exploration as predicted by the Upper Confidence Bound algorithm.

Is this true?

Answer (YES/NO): YES